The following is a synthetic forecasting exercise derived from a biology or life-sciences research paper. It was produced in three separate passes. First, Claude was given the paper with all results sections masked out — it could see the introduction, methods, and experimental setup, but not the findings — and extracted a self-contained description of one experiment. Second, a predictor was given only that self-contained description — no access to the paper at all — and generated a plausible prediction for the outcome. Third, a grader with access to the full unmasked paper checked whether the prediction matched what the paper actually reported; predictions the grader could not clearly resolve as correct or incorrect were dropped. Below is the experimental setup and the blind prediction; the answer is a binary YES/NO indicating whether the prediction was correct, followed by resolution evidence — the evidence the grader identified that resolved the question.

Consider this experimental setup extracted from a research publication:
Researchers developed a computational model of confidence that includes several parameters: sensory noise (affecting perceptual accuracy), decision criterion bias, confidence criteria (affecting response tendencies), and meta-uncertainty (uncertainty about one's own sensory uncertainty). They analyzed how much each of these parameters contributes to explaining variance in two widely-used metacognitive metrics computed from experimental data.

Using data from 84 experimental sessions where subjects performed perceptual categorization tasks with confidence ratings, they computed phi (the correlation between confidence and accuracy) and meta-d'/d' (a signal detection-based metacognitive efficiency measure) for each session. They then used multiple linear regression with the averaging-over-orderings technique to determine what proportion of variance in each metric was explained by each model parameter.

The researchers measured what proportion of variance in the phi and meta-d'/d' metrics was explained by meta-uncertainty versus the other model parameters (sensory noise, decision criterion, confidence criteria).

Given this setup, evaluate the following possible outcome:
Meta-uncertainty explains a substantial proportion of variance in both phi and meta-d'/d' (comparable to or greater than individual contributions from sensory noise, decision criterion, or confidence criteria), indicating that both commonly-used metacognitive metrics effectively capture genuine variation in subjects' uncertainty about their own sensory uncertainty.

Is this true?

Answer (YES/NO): NO